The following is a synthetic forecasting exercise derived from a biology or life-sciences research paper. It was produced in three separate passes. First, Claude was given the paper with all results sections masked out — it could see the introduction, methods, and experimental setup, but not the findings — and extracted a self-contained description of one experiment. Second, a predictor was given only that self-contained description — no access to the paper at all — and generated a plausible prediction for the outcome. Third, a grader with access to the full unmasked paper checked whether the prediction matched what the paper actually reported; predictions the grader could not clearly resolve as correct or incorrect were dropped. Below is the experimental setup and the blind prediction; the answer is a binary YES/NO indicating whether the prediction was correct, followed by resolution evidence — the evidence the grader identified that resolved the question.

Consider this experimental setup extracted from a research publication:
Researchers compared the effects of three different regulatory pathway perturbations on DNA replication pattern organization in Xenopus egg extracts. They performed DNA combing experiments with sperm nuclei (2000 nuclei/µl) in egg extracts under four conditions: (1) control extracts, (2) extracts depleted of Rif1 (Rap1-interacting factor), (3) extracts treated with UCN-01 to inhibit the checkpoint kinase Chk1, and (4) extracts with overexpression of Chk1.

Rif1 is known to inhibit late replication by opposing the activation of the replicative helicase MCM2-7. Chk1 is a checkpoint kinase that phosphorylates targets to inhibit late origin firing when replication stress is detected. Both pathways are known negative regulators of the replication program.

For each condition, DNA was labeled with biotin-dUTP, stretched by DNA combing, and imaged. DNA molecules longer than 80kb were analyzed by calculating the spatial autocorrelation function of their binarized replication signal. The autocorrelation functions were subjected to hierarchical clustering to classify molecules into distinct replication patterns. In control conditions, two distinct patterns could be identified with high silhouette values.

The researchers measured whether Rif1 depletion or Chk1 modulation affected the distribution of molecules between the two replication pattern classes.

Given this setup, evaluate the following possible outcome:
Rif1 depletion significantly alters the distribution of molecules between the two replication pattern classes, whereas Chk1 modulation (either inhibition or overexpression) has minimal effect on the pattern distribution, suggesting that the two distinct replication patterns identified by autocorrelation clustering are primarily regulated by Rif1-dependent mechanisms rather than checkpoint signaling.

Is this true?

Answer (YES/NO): NO